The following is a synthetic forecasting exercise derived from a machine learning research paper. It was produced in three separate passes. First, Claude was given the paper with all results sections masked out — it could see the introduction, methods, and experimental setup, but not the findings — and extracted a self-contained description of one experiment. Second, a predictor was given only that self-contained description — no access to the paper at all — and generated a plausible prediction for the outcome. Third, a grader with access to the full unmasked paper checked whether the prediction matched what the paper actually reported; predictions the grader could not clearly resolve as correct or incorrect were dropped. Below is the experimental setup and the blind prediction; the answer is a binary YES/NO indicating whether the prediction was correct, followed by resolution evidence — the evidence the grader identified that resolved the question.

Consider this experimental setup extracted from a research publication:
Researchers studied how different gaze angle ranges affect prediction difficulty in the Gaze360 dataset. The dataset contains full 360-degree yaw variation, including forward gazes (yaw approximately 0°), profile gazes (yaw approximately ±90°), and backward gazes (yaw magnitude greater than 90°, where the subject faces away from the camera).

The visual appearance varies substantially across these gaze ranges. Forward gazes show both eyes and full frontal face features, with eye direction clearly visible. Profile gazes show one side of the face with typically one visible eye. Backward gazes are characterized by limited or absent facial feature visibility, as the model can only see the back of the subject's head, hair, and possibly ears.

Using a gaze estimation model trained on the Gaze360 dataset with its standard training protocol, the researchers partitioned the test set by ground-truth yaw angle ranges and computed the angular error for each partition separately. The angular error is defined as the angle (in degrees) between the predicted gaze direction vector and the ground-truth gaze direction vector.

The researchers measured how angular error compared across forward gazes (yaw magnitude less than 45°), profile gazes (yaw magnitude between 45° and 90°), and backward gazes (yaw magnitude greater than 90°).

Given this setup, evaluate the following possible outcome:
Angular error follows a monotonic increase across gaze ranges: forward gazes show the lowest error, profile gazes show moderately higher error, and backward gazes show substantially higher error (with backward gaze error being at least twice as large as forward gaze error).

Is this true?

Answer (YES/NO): NO